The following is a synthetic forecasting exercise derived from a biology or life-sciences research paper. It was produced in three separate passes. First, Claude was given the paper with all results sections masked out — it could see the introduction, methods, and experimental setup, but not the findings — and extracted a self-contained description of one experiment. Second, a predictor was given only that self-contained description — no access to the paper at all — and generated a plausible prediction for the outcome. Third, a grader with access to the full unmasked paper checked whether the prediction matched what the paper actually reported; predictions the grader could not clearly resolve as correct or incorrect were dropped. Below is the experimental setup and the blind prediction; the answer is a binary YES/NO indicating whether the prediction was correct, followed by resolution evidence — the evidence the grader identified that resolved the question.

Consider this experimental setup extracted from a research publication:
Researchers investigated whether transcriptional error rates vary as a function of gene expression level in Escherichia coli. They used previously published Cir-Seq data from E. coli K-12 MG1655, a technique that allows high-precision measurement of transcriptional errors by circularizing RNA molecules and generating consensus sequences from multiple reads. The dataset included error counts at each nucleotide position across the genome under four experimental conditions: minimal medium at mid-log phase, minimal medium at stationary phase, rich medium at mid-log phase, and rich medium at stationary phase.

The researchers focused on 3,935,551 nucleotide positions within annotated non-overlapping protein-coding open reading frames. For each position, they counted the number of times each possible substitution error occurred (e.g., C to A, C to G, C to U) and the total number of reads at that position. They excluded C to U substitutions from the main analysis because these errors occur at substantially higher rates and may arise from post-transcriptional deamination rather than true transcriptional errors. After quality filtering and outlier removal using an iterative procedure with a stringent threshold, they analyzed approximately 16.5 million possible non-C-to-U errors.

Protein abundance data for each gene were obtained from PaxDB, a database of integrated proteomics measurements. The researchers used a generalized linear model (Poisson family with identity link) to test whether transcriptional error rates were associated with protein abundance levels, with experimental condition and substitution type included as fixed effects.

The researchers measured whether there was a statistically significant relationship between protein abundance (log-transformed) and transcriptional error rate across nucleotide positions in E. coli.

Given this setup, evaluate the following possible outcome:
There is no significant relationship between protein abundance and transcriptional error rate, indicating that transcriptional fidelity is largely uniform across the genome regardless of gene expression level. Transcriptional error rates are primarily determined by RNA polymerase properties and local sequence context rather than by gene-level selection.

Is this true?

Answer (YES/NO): NO